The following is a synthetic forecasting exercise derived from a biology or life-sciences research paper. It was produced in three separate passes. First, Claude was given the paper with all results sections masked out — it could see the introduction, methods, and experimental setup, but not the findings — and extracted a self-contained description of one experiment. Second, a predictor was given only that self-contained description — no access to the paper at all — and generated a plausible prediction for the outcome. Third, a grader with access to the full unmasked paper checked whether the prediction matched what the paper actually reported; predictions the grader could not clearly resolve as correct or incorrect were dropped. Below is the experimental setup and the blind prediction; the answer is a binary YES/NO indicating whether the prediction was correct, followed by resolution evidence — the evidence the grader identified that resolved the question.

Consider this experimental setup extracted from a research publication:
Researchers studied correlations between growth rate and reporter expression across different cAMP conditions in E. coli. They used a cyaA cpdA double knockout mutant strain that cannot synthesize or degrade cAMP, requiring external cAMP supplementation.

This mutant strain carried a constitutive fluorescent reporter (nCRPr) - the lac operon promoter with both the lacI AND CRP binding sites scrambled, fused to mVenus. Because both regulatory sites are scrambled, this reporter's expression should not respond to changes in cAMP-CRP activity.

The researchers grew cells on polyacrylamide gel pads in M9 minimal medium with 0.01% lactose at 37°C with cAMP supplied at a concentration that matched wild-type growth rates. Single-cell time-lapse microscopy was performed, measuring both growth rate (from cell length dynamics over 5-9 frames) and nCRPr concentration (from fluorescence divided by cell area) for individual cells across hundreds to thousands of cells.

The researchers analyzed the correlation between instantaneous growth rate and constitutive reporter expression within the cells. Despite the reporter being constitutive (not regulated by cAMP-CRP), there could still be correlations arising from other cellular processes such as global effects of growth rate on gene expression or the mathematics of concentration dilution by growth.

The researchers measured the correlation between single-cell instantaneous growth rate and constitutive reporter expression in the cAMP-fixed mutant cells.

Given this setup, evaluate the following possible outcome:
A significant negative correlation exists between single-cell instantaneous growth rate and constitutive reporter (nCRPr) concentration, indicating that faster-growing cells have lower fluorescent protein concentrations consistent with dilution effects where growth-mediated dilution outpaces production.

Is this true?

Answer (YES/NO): YES